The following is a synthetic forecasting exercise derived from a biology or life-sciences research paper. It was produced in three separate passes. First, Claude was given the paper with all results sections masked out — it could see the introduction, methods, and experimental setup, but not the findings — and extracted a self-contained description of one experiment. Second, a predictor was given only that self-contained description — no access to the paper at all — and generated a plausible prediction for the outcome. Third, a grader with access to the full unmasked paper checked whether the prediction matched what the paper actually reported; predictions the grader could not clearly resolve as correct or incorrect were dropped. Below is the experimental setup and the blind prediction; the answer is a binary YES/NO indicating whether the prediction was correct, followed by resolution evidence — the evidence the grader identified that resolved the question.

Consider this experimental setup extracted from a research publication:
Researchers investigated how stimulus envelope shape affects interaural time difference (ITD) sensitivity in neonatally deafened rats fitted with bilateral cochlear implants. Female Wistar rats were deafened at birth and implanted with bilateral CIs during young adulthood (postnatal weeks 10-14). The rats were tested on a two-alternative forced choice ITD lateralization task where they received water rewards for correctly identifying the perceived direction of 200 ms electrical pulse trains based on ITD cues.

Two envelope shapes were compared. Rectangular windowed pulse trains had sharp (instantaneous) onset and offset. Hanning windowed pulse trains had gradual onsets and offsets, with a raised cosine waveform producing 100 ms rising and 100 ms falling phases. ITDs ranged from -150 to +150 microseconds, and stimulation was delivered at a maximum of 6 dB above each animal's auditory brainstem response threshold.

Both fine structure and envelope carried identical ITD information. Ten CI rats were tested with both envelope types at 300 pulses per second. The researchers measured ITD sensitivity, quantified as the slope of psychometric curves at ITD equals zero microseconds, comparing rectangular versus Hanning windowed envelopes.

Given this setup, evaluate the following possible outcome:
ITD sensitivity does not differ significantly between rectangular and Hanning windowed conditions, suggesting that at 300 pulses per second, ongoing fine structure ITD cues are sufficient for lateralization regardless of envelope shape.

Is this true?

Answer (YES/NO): NO